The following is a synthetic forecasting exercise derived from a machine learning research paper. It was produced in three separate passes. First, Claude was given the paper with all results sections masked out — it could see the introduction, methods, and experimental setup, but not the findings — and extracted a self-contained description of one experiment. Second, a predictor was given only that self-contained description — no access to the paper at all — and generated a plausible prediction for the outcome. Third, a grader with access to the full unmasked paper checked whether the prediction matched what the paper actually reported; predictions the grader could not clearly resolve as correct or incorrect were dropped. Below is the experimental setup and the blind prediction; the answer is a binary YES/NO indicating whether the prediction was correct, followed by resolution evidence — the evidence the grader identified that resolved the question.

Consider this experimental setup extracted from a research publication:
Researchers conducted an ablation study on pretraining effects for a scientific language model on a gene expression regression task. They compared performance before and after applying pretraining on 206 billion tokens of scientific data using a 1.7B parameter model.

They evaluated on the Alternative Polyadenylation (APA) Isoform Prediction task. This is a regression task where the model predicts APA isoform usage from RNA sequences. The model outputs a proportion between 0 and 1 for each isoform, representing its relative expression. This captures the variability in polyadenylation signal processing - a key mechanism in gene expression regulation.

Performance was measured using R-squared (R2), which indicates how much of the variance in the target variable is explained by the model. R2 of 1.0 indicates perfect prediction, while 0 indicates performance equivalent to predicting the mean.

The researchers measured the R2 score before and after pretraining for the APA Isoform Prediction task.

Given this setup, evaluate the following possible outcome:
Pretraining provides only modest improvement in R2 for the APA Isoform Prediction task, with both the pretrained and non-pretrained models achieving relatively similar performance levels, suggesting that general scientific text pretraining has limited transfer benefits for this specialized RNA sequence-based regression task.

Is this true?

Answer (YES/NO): NO